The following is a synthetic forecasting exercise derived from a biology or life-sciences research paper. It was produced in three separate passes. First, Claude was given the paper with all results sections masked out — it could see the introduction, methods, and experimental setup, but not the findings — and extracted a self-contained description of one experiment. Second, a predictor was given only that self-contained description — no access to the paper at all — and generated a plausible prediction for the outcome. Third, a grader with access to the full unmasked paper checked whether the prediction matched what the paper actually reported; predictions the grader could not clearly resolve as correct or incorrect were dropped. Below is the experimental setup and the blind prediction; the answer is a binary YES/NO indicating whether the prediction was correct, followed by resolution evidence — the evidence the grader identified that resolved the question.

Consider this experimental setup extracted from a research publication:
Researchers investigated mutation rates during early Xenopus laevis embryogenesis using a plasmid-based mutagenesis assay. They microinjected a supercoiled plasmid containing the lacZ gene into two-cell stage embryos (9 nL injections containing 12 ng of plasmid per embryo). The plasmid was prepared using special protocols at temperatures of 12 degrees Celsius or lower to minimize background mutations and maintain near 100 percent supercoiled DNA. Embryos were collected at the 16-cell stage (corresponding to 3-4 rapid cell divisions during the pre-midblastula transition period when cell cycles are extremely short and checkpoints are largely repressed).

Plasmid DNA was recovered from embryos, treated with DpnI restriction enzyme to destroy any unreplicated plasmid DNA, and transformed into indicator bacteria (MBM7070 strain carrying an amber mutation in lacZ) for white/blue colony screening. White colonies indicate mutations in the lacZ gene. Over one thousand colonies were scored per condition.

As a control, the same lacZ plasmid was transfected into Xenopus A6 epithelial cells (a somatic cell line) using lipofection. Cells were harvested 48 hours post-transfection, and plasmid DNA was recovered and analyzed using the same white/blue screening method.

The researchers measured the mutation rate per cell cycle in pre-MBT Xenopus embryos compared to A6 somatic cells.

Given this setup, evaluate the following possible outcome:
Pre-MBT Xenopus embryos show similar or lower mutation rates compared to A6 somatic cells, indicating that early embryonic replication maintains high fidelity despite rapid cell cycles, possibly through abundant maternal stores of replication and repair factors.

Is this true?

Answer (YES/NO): NO